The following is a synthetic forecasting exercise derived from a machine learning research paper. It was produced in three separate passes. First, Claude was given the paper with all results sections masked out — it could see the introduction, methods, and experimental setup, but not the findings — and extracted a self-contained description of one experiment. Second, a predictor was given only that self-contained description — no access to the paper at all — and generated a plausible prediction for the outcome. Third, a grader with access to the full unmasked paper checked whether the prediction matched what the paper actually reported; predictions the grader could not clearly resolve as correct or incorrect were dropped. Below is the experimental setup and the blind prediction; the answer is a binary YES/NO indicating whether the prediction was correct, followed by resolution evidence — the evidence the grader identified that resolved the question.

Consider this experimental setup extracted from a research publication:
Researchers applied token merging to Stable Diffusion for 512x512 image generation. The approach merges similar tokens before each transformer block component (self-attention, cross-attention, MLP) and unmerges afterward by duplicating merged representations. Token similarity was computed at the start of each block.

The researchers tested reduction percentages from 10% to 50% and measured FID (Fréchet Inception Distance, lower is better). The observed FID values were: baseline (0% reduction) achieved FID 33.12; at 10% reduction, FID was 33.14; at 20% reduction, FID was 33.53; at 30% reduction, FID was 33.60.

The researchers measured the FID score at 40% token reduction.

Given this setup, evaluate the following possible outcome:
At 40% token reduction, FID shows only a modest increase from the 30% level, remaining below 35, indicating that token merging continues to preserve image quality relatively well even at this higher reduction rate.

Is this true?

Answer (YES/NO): YES